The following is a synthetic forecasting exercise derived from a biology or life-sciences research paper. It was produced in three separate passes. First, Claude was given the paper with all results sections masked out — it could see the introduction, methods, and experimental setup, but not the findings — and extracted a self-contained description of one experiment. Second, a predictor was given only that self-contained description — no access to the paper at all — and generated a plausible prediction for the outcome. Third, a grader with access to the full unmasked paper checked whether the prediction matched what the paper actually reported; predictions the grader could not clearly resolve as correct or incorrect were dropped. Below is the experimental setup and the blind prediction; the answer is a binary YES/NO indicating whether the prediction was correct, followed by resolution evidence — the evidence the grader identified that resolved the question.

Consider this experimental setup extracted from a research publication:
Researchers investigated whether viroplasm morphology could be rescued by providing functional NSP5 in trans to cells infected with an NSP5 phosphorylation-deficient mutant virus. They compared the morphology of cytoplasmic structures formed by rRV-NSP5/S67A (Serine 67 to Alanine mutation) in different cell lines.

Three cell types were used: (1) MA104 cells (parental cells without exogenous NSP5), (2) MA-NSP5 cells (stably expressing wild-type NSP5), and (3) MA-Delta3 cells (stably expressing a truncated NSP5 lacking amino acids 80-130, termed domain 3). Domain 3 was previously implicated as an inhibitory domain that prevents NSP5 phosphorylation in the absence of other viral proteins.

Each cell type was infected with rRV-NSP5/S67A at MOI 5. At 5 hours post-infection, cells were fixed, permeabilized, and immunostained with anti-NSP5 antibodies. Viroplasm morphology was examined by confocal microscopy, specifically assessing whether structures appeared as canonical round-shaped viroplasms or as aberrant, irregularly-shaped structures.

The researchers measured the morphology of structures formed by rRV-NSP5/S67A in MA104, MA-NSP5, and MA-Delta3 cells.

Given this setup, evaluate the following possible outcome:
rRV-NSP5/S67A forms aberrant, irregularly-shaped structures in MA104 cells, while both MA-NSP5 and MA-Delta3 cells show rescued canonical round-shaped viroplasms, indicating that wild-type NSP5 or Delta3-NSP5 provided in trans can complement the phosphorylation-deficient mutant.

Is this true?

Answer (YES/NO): YES